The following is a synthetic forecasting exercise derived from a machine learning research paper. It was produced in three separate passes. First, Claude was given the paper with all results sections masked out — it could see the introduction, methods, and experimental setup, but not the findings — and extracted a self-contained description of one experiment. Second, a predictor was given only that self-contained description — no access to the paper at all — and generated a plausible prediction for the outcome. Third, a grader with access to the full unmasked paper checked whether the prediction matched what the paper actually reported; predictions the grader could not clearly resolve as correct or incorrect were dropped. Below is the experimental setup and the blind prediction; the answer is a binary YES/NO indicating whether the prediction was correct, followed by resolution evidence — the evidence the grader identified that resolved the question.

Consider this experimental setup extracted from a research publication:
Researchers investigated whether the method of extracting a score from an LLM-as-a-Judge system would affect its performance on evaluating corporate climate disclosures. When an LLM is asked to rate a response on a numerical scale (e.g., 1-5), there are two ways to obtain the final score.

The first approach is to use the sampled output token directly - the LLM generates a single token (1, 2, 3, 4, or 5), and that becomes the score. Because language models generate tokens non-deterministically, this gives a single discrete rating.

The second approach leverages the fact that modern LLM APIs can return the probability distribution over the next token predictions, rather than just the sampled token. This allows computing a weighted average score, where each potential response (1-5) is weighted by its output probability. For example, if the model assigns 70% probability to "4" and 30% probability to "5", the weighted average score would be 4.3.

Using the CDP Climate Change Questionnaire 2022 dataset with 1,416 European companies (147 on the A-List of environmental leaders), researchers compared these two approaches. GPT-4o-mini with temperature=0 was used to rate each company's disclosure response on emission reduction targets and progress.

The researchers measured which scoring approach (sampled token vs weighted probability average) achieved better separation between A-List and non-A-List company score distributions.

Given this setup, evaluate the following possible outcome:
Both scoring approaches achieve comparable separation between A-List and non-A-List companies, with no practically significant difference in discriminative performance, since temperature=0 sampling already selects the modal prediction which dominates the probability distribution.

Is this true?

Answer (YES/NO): NO